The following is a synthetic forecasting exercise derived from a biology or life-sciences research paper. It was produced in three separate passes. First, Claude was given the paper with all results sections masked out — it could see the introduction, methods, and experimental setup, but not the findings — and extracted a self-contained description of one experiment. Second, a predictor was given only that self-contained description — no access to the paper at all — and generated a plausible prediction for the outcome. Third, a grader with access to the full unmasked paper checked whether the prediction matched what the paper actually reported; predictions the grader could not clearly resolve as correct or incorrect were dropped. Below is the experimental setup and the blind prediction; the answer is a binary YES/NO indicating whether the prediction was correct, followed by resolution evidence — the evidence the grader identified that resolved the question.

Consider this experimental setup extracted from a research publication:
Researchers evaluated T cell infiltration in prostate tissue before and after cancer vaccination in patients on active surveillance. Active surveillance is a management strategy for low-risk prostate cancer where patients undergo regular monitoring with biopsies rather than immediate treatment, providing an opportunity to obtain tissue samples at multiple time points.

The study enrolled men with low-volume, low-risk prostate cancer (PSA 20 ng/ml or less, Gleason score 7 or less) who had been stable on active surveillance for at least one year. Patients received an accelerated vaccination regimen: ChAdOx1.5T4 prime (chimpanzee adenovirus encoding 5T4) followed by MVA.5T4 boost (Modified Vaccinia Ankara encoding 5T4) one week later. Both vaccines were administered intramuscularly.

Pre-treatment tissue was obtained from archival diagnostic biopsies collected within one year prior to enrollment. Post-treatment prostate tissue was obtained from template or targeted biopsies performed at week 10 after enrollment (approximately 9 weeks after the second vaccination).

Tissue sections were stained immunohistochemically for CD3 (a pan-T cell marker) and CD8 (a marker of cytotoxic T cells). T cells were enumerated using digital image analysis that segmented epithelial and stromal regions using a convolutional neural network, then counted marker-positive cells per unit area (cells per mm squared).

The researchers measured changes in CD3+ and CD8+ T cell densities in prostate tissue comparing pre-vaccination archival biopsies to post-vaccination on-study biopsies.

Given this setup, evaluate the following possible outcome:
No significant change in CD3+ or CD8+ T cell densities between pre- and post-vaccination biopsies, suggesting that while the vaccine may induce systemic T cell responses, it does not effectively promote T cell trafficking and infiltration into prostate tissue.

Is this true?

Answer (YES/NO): NO